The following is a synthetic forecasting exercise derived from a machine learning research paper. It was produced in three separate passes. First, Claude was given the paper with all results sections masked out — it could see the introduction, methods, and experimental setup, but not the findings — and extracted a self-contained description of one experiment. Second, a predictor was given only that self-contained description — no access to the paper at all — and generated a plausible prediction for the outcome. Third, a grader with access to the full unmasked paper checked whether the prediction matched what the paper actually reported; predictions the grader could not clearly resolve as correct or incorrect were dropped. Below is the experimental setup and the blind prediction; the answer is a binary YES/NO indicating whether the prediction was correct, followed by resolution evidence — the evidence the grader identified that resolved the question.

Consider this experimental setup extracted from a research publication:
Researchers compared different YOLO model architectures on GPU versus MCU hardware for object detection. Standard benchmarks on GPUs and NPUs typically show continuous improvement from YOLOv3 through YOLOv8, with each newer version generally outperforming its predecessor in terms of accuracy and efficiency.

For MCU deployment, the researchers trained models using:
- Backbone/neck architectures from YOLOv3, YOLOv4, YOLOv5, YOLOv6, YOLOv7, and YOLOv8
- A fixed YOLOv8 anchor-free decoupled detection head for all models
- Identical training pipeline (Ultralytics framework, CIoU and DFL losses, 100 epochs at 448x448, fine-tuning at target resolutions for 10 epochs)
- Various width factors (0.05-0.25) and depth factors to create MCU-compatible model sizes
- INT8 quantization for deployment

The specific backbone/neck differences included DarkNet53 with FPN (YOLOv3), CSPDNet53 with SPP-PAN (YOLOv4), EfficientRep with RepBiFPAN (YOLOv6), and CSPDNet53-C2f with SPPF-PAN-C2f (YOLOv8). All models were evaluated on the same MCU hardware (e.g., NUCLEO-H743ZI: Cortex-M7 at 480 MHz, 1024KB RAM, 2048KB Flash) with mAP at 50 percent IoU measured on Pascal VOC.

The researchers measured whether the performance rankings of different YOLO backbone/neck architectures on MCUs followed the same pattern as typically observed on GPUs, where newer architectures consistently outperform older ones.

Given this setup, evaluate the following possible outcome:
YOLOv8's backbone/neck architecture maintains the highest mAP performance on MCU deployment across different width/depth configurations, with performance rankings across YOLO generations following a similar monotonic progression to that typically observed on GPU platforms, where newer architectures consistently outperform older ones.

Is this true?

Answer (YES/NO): NO